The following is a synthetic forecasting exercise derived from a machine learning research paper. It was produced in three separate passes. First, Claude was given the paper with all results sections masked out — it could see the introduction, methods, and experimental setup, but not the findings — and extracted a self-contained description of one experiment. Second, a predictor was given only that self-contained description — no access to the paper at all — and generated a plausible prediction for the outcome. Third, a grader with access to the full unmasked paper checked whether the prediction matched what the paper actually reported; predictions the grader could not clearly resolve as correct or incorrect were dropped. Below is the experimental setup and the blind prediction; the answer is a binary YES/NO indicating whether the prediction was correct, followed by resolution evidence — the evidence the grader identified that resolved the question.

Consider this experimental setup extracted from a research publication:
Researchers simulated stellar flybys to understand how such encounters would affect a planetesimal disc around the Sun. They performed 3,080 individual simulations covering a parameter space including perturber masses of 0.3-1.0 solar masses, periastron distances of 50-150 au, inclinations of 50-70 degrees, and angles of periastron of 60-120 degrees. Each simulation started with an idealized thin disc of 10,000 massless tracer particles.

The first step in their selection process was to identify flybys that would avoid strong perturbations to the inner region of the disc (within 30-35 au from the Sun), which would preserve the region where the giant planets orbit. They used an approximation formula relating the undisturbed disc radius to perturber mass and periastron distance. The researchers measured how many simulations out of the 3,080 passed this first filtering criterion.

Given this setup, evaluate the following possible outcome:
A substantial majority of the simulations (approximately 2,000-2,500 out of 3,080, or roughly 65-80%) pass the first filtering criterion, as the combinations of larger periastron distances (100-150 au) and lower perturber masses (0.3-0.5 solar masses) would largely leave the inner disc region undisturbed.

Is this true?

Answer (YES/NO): NO